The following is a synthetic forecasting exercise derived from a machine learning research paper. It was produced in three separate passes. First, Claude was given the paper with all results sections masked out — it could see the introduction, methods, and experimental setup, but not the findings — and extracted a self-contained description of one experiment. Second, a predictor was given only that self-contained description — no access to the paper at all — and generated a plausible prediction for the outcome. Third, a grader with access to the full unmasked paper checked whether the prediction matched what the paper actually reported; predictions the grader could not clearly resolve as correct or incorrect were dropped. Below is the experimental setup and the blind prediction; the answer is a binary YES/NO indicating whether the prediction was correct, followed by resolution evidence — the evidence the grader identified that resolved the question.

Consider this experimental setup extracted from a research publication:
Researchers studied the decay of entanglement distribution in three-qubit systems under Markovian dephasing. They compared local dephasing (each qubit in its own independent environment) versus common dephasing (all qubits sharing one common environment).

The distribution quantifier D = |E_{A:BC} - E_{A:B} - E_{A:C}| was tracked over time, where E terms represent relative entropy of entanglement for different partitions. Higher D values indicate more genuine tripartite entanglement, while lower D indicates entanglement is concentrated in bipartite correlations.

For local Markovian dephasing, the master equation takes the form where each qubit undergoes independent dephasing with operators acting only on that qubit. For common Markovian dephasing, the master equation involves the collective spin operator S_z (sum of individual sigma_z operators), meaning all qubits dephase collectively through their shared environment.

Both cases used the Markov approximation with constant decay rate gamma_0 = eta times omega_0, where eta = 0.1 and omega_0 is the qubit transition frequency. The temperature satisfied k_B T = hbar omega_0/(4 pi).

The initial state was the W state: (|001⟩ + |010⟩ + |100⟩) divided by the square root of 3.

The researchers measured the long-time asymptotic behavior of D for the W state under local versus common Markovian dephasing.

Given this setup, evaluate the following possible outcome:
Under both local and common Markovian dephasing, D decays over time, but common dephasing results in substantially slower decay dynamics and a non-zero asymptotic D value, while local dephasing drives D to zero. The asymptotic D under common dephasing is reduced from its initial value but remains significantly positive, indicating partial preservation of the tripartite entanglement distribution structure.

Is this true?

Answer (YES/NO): NO